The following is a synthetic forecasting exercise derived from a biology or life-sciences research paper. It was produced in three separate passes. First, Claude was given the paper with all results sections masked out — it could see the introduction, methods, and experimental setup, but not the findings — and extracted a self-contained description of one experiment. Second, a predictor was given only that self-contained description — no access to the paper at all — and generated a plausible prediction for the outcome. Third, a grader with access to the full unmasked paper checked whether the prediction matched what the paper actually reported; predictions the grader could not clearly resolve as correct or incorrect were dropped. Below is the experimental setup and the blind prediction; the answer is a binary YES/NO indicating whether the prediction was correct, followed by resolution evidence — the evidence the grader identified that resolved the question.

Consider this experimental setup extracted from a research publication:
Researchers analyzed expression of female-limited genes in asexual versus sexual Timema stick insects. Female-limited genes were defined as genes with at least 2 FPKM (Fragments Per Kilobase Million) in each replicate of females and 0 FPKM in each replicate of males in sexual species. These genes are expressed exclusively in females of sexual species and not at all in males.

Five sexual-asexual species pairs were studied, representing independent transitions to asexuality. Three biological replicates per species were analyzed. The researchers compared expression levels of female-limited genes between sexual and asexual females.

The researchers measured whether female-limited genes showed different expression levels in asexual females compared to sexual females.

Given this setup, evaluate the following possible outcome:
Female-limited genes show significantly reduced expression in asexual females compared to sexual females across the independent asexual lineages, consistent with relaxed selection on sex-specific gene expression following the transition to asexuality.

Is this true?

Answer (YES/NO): NO